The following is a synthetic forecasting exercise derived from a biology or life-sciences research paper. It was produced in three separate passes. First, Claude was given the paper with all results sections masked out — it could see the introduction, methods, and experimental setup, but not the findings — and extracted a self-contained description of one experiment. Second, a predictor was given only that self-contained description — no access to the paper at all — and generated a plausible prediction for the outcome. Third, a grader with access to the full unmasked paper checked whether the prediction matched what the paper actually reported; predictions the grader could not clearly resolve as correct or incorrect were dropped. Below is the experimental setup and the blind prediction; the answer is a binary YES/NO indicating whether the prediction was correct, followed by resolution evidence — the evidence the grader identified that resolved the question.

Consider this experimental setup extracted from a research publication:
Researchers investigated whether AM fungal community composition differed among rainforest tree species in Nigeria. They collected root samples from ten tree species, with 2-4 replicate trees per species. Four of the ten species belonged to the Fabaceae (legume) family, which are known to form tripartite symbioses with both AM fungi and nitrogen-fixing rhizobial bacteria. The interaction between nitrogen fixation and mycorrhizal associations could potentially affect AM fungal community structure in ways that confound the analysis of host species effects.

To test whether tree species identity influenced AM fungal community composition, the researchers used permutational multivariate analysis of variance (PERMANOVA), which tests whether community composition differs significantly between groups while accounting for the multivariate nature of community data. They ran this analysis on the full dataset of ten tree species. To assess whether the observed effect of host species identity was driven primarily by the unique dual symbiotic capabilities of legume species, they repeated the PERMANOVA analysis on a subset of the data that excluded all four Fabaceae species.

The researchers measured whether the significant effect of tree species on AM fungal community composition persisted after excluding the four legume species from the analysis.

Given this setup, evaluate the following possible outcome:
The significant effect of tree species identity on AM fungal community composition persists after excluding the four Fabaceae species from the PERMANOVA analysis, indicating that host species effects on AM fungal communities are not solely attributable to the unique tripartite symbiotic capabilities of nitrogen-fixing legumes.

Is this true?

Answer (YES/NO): YES